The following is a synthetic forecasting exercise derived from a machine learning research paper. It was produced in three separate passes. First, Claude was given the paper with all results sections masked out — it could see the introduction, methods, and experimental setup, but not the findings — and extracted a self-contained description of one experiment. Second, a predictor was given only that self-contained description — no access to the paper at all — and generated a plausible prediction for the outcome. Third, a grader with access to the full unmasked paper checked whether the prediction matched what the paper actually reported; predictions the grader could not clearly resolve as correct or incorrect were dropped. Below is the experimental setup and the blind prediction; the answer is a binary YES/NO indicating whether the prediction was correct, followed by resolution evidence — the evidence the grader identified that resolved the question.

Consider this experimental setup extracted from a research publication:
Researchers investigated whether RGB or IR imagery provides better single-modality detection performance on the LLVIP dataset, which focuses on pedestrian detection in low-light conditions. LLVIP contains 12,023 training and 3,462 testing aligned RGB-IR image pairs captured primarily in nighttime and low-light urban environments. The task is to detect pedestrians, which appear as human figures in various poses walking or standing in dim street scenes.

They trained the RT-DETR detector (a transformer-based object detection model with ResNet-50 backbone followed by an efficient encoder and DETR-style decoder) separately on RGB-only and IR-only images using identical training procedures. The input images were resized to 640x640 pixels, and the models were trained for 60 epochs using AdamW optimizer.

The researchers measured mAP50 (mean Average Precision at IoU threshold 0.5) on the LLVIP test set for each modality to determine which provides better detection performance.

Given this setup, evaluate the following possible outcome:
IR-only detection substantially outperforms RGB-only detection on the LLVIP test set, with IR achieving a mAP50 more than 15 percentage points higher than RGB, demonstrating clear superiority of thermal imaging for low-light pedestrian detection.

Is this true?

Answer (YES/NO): NO